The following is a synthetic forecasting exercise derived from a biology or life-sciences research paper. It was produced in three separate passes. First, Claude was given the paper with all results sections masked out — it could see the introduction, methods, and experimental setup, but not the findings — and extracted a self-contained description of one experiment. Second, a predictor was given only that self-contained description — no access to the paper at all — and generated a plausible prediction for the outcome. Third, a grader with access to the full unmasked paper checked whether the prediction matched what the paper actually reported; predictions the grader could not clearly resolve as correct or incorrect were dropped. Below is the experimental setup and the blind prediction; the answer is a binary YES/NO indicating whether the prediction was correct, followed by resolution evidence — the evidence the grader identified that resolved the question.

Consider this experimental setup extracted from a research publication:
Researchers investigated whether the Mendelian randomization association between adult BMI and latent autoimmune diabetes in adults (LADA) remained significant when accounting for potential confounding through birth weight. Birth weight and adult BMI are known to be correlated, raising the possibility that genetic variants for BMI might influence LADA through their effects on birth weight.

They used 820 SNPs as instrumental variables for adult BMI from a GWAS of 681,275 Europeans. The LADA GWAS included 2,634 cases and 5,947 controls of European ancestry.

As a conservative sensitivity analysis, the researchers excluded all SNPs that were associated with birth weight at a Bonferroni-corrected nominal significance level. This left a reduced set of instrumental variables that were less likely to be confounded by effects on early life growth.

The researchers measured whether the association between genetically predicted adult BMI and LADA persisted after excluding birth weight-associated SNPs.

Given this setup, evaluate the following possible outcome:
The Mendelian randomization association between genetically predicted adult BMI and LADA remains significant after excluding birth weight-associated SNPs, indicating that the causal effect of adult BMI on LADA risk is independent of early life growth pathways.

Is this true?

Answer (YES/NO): YES